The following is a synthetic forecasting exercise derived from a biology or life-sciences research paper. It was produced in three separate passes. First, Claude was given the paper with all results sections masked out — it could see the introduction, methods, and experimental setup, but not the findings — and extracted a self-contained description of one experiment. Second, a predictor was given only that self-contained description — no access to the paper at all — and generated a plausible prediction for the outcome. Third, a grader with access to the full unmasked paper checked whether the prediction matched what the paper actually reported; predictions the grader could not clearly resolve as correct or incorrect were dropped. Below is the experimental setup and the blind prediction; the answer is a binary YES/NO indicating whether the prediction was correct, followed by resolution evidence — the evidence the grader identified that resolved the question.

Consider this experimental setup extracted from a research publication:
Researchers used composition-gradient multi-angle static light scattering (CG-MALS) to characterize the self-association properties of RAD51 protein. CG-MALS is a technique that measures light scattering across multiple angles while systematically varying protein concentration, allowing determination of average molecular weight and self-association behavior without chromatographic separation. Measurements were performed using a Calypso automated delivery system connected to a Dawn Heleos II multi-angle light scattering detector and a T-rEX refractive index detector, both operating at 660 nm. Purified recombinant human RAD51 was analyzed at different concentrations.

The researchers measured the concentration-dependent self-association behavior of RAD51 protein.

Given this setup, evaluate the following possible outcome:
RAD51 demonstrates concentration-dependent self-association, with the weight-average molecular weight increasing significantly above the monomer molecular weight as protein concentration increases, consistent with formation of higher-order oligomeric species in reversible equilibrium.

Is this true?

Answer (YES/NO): YES